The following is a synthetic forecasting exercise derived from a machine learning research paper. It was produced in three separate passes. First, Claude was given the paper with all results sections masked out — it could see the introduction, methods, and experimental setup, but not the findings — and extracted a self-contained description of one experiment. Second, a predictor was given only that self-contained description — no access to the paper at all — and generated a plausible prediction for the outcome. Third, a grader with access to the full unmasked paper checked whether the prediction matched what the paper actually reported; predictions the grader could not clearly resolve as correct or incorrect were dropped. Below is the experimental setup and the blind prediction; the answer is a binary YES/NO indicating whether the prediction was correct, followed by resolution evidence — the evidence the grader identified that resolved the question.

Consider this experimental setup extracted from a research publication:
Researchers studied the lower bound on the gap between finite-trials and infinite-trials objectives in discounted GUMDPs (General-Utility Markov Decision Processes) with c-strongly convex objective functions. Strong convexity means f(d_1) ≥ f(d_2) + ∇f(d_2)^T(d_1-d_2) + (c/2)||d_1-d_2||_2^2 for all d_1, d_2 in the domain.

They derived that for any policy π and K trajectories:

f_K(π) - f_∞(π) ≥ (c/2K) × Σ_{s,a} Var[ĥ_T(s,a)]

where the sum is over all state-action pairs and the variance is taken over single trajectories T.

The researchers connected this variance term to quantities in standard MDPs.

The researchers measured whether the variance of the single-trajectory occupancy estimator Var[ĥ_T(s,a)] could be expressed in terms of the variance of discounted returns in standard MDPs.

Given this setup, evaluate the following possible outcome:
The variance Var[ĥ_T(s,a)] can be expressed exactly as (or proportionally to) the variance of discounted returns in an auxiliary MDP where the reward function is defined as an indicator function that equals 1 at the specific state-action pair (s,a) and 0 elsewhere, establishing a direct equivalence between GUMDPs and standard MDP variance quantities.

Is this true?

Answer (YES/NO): YES